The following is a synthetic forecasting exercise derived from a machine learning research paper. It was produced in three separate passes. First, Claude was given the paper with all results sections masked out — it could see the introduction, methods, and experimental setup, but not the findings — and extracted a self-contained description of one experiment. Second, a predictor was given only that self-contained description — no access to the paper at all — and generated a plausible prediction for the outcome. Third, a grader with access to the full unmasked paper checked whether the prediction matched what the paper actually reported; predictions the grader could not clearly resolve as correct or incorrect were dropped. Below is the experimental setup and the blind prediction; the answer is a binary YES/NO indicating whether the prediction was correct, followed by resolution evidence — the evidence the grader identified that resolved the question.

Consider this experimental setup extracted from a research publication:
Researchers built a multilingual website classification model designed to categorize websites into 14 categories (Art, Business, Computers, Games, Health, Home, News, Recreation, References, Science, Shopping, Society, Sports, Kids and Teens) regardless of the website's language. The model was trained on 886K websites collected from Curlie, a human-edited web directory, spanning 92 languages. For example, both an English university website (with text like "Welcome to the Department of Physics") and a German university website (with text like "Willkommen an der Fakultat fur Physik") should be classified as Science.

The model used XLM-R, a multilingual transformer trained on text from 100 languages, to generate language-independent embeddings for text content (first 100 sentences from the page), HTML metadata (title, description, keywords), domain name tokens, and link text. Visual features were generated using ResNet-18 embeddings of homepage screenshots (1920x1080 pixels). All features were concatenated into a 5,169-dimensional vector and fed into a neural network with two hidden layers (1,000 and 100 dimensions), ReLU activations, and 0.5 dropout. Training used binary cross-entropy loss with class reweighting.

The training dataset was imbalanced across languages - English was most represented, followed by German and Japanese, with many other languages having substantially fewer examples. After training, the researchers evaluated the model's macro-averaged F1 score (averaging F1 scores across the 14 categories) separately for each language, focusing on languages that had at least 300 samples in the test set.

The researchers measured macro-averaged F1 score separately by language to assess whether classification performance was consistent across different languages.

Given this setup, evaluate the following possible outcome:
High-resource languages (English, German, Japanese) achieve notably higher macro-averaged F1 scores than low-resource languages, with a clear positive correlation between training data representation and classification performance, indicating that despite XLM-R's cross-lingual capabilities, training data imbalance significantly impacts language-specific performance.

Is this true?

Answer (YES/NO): NO